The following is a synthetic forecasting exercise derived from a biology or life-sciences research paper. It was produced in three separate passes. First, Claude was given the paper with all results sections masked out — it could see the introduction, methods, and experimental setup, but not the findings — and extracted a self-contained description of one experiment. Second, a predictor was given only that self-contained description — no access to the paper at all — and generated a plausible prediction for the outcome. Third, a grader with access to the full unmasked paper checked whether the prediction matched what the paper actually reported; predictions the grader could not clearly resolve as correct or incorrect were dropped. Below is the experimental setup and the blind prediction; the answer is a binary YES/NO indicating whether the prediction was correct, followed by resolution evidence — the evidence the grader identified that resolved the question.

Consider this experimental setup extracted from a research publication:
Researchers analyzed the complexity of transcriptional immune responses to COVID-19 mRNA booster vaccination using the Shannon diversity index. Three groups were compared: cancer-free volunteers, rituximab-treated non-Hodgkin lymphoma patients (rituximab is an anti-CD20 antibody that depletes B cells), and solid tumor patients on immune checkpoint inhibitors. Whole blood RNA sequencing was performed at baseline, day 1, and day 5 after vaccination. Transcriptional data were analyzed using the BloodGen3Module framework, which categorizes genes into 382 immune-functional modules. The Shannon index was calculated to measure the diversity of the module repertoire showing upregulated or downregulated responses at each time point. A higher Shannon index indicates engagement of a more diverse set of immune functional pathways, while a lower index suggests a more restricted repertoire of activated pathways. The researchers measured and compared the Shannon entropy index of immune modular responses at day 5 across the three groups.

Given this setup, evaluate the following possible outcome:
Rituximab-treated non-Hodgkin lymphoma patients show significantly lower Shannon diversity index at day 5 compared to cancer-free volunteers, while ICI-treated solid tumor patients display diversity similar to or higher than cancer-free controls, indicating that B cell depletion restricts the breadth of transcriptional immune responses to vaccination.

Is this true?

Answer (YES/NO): NO